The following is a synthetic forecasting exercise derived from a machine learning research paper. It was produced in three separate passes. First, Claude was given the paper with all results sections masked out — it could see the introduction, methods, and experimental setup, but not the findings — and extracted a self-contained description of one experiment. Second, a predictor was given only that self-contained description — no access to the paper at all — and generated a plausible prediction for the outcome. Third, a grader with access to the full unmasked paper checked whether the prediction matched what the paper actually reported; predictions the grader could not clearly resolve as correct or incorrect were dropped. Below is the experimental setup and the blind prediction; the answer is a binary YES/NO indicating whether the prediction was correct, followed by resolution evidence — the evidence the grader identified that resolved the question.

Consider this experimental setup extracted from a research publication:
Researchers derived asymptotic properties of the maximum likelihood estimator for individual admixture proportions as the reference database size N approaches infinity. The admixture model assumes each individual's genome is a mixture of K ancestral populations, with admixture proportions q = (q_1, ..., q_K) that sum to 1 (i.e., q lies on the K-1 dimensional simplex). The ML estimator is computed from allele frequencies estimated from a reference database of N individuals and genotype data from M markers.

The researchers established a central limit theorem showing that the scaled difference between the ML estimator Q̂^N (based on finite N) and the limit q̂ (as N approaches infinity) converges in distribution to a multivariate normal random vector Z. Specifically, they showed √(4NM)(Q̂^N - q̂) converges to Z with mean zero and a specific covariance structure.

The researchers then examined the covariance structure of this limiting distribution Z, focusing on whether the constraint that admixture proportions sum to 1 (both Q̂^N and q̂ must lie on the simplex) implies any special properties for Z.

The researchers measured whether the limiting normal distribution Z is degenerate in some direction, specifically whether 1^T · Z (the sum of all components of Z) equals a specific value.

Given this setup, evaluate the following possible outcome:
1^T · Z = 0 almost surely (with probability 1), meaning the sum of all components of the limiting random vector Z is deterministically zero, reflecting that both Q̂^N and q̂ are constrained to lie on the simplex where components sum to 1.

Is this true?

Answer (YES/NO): YES